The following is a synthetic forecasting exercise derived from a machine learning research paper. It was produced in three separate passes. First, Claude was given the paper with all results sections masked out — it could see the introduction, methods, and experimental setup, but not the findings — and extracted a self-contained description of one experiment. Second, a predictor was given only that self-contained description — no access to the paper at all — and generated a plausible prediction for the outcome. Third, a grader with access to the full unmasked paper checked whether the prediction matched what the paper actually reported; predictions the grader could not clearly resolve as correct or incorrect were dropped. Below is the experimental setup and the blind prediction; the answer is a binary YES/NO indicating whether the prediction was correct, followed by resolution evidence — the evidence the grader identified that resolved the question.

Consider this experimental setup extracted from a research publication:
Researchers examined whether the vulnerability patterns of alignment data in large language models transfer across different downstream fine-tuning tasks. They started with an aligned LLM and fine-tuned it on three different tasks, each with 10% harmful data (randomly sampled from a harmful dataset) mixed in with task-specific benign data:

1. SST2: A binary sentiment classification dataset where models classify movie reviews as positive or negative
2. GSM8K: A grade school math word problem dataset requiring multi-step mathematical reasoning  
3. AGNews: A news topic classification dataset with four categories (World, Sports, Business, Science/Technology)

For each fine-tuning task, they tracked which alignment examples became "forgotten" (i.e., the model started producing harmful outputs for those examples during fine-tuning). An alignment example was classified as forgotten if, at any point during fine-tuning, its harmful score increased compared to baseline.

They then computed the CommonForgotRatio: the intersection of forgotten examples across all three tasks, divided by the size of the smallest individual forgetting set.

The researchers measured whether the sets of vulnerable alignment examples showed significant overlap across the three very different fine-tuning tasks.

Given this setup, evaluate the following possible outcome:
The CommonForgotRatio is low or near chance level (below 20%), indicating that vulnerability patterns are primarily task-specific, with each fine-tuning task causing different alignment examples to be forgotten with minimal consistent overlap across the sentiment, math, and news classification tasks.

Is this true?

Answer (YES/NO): NO